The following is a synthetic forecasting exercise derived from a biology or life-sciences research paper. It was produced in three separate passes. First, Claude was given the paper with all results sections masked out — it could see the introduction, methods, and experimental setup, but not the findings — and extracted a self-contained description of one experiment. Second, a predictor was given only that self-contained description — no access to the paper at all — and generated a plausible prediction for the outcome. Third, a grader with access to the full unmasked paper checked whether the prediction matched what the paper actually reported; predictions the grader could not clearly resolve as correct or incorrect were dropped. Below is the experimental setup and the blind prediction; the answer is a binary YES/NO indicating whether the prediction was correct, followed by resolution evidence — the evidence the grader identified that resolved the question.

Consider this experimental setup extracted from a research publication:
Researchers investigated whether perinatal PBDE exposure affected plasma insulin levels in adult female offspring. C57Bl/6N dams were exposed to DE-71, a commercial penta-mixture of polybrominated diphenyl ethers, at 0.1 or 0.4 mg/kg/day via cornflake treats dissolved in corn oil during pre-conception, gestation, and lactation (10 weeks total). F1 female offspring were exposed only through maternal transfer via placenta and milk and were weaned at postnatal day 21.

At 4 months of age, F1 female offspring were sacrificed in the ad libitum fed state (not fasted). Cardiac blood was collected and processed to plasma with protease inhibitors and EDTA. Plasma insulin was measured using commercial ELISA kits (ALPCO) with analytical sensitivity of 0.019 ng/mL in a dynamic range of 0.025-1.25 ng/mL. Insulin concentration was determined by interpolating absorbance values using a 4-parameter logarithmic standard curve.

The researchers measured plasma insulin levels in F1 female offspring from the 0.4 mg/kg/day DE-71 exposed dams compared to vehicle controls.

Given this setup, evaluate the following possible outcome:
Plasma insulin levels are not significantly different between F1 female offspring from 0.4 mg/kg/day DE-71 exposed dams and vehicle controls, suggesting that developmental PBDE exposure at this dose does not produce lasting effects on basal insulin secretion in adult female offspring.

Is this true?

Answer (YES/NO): NO